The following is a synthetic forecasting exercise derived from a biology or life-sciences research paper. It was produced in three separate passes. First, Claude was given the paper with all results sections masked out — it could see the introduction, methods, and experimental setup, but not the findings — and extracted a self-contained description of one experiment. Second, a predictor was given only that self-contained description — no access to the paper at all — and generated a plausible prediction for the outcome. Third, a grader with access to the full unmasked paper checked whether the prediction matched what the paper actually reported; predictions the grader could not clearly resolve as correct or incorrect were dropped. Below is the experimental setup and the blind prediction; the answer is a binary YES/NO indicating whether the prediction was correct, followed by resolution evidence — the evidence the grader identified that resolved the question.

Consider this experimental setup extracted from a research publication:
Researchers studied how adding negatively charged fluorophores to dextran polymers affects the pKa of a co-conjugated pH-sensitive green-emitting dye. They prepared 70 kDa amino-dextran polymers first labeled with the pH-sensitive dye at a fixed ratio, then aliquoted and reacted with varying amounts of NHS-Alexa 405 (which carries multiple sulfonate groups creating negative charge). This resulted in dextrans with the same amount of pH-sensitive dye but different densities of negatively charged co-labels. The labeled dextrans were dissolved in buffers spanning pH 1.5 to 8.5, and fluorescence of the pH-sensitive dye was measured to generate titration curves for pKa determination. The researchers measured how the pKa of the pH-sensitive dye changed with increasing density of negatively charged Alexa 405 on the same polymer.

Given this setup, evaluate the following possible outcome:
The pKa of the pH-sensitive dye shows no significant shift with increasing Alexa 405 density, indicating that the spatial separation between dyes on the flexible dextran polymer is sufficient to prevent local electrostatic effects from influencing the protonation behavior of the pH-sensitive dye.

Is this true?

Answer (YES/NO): NO